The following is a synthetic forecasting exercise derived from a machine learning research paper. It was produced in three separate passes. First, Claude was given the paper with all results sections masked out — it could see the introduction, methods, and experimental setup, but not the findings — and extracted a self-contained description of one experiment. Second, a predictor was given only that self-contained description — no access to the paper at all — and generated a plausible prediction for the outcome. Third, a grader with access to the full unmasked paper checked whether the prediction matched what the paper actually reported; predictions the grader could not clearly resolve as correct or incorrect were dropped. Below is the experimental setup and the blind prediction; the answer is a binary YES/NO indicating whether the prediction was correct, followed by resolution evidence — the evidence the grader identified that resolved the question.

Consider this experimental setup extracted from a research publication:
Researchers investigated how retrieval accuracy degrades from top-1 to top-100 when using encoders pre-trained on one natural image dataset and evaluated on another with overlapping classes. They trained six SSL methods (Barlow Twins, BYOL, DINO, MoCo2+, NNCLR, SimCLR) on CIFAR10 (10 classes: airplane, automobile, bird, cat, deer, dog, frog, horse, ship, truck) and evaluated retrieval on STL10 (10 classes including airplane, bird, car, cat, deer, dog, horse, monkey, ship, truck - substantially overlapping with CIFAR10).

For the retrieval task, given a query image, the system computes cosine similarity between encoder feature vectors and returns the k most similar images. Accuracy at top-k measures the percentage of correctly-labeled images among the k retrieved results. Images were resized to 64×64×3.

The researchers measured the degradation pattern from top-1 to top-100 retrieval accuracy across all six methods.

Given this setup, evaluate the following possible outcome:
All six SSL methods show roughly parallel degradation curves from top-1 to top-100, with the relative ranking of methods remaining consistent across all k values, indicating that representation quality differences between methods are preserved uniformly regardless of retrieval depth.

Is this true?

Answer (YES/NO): NO